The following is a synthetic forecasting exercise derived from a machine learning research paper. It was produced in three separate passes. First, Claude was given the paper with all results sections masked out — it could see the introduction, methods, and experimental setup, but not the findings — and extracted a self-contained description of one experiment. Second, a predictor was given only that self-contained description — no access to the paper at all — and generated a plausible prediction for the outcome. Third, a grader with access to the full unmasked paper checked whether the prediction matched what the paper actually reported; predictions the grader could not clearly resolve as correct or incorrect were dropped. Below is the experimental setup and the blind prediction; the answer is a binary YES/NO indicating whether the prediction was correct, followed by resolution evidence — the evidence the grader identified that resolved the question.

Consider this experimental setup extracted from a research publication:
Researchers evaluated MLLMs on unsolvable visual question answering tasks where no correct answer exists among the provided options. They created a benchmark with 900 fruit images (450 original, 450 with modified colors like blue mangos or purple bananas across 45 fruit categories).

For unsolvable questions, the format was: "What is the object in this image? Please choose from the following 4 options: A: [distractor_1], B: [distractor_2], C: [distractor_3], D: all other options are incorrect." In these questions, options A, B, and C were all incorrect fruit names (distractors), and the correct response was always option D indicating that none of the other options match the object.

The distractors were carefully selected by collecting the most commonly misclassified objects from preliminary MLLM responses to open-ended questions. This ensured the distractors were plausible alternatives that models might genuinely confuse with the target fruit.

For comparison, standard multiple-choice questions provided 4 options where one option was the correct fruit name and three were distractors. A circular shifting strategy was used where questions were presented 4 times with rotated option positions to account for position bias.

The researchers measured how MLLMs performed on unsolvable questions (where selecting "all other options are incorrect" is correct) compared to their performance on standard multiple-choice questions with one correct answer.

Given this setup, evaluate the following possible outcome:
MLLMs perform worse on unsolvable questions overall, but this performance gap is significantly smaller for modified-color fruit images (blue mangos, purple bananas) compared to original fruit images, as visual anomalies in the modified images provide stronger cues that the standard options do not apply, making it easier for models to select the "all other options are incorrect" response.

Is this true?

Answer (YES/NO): NO